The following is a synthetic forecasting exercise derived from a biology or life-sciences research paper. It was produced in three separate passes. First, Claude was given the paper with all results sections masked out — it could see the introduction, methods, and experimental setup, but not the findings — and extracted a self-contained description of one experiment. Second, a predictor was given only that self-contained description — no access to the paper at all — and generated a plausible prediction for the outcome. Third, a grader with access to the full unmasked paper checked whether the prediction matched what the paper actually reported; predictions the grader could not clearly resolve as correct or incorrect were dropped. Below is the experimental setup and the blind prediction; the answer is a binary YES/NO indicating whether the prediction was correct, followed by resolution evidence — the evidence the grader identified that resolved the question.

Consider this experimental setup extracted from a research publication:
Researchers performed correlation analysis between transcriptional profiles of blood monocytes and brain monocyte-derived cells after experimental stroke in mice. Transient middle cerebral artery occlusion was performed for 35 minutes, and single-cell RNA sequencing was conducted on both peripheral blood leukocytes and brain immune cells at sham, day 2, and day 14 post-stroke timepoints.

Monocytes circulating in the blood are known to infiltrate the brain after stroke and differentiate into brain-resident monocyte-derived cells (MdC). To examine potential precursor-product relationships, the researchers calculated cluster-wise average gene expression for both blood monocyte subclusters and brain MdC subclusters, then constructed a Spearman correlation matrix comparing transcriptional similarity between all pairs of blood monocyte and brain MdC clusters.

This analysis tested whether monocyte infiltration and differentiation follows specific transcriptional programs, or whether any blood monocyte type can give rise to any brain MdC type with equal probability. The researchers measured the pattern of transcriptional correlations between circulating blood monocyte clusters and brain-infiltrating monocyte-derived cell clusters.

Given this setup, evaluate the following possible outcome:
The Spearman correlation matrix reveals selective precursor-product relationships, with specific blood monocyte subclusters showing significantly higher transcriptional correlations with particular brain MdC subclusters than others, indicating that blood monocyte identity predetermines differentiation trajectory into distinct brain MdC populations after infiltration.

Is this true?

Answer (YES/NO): NO